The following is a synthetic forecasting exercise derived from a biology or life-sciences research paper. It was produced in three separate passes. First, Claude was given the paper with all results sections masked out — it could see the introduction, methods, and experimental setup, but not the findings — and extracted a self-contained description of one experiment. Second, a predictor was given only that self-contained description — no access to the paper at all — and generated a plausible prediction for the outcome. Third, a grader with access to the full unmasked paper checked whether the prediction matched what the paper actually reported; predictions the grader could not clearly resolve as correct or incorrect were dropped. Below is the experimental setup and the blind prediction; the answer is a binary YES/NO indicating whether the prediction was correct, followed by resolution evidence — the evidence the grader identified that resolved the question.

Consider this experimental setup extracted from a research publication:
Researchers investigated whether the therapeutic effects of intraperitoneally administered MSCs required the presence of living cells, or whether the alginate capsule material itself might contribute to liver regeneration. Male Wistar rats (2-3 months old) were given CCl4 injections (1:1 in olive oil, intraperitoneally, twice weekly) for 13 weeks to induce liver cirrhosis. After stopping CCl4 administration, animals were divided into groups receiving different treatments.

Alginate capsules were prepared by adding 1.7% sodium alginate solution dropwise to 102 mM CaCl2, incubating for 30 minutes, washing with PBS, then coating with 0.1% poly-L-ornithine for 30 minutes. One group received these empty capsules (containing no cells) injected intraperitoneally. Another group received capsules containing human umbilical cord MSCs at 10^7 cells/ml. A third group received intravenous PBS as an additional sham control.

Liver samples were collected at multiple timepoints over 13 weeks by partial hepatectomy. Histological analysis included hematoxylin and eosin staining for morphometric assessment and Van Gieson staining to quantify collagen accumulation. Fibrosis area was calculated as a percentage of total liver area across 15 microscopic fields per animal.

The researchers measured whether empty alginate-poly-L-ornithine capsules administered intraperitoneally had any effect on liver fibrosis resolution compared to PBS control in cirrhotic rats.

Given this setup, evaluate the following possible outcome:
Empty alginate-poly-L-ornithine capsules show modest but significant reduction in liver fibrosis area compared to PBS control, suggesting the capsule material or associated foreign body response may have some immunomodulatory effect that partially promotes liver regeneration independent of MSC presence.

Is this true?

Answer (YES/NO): NO